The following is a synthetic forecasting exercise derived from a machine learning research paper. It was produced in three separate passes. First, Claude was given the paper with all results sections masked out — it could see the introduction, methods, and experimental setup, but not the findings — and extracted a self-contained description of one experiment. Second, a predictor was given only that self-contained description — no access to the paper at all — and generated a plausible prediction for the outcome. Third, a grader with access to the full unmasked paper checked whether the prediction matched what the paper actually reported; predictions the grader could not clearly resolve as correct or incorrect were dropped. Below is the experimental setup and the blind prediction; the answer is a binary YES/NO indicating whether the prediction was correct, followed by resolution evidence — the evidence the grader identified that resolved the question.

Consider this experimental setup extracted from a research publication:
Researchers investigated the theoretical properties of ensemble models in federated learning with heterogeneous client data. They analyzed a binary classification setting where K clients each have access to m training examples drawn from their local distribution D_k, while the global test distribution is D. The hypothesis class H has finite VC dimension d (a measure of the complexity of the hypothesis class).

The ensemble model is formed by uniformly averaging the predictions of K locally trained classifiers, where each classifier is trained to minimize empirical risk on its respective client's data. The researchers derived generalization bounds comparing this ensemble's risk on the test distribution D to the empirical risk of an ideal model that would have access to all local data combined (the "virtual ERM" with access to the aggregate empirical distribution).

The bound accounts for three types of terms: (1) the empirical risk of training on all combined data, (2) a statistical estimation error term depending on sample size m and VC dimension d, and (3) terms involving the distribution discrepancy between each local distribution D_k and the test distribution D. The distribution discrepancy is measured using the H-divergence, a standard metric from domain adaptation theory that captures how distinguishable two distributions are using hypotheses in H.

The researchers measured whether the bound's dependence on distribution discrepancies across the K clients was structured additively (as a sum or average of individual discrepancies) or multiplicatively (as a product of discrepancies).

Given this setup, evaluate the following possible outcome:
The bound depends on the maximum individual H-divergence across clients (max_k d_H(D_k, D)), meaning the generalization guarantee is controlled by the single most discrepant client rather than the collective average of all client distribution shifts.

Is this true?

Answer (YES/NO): NO